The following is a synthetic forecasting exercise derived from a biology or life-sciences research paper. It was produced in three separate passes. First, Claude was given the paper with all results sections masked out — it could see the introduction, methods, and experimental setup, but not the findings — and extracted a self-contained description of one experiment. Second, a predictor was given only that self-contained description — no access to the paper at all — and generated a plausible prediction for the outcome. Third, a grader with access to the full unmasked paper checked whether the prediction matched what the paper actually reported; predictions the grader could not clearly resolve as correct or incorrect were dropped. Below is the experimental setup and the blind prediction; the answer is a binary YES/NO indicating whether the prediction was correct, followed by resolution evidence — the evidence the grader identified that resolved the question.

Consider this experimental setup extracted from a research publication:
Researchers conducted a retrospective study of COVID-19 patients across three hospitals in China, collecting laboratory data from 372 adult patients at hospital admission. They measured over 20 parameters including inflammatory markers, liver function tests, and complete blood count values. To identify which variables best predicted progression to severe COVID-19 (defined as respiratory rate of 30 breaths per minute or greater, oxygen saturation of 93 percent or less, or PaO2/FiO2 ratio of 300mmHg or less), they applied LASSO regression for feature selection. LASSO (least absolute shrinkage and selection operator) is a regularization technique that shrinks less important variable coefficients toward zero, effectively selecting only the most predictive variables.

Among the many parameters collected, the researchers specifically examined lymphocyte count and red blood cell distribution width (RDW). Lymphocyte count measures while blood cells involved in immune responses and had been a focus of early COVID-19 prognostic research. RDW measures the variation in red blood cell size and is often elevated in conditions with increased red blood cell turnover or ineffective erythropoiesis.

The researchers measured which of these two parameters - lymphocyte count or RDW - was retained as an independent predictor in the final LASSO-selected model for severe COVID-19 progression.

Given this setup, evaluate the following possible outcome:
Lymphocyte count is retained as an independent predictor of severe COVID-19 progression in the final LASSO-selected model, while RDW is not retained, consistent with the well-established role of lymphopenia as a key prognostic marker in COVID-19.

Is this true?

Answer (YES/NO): NO